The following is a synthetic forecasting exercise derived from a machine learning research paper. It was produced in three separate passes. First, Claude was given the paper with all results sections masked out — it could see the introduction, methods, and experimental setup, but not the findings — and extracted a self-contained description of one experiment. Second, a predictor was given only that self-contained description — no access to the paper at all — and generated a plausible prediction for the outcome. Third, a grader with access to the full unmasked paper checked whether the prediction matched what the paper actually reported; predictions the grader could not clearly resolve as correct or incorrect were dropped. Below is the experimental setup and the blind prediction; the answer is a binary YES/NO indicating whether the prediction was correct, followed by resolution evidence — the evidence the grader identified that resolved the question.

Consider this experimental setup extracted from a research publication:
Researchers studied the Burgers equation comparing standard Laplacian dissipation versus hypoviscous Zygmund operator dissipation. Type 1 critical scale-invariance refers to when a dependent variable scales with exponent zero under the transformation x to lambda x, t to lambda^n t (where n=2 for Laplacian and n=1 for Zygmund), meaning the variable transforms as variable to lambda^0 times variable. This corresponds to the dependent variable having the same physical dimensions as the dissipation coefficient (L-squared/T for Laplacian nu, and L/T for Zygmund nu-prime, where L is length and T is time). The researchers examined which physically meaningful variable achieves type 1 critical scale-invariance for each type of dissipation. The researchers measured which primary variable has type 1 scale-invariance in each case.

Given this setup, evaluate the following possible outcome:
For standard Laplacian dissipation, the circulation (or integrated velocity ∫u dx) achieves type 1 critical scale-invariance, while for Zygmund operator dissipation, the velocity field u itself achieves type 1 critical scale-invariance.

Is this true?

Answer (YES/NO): YES